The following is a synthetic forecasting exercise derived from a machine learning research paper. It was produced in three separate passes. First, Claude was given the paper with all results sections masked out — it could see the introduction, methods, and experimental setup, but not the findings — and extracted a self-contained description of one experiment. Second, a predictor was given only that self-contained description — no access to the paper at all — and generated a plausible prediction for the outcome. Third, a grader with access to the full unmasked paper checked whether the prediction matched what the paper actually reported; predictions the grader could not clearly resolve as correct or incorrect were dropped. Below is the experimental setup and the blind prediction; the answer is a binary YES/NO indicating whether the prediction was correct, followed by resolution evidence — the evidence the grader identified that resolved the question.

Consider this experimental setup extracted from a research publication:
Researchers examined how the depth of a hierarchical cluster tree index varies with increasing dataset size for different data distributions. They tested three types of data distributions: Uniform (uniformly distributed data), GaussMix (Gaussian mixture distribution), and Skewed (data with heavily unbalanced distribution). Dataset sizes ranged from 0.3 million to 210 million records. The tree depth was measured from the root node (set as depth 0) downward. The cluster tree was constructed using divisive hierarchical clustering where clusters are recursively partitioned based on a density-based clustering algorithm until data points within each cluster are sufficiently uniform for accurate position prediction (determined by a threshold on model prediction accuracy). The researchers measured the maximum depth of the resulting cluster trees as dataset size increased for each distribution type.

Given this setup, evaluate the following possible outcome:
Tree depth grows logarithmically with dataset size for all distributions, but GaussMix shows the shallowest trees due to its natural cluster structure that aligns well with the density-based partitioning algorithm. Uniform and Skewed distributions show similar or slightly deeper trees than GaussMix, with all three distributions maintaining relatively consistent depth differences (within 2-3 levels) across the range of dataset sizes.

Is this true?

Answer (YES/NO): NO